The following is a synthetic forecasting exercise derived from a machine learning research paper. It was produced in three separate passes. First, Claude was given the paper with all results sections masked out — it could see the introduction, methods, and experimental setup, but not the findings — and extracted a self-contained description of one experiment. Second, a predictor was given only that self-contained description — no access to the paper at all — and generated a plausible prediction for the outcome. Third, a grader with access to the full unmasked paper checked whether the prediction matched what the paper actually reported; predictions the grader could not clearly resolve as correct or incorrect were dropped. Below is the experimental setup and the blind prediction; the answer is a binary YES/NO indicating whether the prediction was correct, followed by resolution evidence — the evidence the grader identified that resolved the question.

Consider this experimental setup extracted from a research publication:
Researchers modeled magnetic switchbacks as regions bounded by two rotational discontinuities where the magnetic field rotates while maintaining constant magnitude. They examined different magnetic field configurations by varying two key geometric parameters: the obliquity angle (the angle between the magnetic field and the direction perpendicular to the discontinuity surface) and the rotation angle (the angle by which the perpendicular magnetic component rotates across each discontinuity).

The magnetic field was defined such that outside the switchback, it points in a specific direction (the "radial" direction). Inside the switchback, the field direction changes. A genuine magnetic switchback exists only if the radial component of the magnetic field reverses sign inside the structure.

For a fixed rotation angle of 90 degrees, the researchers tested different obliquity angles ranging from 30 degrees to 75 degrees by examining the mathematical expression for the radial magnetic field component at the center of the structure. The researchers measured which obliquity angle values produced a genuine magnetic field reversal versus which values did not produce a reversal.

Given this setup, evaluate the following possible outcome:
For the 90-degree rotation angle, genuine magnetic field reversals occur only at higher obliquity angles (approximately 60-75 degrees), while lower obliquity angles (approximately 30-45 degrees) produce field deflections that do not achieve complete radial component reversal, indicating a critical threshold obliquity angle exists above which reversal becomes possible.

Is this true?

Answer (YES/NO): YES